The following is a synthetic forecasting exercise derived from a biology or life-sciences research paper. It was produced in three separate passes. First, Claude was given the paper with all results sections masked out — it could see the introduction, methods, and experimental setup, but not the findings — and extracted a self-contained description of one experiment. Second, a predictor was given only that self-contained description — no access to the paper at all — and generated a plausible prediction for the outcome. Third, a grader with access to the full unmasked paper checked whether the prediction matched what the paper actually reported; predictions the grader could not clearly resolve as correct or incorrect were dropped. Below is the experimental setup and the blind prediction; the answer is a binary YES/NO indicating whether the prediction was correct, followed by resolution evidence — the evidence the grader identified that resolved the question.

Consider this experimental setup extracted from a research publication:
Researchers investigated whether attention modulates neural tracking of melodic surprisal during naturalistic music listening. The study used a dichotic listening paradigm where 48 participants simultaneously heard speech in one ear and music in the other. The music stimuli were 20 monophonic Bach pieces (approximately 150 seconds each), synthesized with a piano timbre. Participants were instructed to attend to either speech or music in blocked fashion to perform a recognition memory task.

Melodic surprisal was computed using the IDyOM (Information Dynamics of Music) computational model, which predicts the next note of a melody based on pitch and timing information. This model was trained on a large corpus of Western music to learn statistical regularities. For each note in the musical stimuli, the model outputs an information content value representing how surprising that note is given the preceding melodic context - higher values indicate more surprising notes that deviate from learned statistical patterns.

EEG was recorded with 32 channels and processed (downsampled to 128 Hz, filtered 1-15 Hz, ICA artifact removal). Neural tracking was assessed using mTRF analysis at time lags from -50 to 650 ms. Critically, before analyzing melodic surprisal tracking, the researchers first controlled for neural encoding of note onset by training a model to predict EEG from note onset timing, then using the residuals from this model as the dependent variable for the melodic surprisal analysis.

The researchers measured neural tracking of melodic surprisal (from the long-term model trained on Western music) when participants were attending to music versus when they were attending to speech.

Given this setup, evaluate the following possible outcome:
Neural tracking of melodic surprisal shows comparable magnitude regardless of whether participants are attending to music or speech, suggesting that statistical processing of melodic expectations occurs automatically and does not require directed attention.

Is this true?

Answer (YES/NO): YES